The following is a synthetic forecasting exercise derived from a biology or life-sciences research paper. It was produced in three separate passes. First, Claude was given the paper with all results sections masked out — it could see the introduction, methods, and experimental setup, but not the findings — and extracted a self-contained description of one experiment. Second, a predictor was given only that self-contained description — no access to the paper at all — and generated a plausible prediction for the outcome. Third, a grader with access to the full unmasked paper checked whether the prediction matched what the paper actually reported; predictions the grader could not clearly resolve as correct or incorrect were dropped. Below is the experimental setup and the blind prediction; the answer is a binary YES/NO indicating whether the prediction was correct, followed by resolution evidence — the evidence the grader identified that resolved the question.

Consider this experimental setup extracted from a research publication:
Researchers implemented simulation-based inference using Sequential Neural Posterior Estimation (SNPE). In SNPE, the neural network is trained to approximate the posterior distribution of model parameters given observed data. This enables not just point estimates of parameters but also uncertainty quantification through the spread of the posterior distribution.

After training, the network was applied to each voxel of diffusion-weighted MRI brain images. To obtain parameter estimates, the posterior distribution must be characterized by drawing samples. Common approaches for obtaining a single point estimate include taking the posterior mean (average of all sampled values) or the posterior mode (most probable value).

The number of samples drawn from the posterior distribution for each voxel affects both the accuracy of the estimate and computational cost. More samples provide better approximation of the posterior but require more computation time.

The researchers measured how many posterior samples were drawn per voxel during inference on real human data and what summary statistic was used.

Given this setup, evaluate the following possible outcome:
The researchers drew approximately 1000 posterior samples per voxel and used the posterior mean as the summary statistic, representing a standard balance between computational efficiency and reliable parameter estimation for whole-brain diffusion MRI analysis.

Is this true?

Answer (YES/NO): NO